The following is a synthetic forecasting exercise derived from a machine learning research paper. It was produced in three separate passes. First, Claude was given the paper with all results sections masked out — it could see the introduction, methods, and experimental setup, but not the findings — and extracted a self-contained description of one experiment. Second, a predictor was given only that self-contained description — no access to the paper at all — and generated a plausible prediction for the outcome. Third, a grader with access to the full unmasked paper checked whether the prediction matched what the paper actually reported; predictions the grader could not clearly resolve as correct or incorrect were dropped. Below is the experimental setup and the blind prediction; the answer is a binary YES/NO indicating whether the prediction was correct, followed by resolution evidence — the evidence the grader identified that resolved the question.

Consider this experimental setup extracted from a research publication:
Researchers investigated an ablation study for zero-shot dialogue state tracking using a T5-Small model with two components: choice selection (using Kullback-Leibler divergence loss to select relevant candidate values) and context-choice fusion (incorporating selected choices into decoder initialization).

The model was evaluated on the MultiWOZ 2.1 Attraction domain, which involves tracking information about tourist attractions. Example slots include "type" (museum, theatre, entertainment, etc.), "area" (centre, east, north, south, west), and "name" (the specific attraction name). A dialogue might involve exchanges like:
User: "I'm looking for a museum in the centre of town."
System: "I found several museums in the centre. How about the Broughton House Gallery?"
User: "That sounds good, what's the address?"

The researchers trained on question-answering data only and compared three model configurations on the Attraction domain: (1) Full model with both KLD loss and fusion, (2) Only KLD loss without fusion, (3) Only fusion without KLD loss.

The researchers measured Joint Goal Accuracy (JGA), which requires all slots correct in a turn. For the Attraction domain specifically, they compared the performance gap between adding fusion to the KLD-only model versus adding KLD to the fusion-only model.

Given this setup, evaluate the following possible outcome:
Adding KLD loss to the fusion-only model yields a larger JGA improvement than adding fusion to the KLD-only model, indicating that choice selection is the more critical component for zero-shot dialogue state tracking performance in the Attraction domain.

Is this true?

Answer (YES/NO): NO